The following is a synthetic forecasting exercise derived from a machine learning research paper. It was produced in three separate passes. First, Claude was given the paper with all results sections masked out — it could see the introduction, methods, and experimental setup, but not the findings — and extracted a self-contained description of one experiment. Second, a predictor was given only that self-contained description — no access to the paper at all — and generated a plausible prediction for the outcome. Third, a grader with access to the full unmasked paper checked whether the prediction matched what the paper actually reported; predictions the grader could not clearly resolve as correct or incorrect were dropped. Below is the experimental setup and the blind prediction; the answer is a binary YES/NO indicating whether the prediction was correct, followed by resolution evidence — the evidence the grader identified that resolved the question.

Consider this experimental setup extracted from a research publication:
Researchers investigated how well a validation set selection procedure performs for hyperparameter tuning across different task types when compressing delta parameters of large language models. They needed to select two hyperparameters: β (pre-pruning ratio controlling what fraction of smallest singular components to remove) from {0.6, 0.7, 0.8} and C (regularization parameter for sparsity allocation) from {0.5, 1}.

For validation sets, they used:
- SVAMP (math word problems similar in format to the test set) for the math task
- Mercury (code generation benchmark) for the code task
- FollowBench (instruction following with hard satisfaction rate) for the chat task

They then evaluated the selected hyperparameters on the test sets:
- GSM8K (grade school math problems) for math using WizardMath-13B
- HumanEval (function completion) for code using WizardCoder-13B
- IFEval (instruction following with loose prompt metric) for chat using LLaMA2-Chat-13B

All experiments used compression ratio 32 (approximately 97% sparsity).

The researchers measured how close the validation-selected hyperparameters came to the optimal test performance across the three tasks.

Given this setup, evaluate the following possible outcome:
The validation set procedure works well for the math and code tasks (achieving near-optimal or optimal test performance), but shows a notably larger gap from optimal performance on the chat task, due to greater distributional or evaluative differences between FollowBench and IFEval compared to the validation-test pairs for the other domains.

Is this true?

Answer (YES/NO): YES